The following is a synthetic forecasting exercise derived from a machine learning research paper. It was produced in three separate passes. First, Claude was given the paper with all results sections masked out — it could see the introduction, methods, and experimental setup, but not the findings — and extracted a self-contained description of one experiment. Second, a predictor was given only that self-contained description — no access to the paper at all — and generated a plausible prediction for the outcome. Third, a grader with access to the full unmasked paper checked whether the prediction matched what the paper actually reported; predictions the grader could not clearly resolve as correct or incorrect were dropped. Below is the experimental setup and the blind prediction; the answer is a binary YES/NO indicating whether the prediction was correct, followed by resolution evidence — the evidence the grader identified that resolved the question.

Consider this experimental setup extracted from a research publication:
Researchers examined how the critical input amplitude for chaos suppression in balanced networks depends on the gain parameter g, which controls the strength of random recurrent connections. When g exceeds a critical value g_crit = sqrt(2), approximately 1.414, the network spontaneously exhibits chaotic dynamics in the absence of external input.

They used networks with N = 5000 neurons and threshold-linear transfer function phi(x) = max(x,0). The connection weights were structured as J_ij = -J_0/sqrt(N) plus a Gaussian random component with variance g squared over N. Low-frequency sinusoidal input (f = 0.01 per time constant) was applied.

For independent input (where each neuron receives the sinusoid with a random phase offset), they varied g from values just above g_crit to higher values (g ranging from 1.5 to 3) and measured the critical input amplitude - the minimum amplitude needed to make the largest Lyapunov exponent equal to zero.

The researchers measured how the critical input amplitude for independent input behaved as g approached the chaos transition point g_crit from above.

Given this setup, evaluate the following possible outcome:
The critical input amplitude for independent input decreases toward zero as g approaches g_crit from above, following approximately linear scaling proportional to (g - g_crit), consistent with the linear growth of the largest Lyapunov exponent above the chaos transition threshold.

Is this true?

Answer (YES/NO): NO